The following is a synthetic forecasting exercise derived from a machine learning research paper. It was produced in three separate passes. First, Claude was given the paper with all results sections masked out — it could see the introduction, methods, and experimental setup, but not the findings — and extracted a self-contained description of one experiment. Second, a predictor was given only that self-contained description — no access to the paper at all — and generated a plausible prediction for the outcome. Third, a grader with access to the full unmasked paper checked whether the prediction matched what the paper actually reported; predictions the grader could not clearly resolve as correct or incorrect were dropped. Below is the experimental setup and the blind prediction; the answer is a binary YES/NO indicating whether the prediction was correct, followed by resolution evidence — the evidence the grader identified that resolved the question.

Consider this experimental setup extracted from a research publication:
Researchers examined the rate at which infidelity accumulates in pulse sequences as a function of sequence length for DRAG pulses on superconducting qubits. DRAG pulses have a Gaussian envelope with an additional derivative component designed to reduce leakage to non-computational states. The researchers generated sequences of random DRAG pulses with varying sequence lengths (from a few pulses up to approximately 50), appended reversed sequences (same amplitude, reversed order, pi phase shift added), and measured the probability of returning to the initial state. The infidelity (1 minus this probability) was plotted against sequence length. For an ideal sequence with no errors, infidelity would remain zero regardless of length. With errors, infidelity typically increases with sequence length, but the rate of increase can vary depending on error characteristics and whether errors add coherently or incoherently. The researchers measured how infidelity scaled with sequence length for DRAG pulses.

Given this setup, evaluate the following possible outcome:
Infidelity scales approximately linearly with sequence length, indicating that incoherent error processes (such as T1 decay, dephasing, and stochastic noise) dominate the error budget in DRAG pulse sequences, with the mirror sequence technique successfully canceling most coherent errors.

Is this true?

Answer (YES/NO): YES